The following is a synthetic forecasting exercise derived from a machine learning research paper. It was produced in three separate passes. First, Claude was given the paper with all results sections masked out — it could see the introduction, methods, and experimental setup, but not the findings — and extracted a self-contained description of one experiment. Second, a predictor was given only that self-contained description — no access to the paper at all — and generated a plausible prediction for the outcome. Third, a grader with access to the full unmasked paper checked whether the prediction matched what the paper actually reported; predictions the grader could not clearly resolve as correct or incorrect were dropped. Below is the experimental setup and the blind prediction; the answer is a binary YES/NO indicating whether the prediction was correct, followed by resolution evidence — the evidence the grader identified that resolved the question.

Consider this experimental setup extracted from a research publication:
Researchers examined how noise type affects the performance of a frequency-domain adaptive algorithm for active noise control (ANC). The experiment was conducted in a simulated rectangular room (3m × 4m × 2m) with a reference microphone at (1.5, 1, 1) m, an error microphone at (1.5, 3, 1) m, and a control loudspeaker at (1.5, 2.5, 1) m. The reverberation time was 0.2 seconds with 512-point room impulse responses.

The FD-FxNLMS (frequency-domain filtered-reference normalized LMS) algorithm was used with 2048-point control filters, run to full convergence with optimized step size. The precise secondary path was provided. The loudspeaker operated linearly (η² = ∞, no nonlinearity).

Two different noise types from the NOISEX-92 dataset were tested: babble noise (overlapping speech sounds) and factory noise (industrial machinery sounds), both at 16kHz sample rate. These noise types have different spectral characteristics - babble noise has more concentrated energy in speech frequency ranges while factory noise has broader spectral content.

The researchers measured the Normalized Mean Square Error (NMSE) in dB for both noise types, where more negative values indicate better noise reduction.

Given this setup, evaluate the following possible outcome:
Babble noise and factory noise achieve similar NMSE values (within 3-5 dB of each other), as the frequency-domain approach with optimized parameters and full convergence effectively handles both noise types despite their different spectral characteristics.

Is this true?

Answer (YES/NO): YES